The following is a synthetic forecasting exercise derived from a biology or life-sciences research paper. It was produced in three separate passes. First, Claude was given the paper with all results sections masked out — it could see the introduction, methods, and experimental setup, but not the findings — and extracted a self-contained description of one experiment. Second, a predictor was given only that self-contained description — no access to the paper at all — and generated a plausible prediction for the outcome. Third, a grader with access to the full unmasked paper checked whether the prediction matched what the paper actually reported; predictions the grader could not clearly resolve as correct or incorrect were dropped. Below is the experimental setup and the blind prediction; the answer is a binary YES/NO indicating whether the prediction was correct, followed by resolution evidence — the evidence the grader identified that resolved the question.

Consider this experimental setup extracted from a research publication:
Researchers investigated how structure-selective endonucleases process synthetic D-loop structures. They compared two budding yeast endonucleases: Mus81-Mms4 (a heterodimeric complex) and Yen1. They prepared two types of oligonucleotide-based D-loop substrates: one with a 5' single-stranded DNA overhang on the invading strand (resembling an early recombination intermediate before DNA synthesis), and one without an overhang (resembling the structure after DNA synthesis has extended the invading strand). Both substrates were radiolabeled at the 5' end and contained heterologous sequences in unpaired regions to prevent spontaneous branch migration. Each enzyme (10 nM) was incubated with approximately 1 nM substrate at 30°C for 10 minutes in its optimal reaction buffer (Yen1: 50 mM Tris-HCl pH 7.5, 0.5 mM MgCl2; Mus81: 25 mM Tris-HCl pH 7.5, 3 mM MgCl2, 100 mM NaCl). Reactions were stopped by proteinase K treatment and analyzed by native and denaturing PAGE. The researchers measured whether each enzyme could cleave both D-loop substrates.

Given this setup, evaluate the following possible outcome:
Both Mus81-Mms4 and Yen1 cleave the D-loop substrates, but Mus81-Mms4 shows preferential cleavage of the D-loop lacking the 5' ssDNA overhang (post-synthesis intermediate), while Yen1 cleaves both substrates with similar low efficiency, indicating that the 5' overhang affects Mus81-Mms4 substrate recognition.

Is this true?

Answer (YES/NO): NO